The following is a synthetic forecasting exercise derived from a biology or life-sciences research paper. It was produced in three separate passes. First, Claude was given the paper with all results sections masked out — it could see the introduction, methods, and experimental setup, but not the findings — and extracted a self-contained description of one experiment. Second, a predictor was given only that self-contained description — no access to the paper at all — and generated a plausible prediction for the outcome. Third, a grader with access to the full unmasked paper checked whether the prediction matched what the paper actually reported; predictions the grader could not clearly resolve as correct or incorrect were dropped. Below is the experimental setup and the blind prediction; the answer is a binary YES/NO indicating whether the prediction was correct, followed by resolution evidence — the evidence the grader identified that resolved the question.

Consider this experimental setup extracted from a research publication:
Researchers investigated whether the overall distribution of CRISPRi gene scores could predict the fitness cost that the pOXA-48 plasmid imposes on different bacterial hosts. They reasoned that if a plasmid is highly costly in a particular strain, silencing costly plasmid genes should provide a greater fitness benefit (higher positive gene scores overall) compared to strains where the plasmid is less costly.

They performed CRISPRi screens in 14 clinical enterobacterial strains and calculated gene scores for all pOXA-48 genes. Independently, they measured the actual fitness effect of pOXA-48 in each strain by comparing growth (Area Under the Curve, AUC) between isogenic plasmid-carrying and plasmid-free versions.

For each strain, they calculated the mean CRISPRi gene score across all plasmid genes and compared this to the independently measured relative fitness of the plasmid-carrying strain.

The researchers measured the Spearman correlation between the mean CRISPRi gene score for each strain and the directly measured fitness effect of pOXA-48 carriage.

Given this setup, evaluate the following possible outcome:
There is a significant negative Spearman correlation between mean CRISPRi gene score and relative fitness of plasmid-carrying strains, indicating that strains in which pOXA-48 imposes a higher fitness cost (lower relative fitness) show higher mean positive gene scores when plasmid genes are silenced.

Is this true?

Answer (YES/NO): YES